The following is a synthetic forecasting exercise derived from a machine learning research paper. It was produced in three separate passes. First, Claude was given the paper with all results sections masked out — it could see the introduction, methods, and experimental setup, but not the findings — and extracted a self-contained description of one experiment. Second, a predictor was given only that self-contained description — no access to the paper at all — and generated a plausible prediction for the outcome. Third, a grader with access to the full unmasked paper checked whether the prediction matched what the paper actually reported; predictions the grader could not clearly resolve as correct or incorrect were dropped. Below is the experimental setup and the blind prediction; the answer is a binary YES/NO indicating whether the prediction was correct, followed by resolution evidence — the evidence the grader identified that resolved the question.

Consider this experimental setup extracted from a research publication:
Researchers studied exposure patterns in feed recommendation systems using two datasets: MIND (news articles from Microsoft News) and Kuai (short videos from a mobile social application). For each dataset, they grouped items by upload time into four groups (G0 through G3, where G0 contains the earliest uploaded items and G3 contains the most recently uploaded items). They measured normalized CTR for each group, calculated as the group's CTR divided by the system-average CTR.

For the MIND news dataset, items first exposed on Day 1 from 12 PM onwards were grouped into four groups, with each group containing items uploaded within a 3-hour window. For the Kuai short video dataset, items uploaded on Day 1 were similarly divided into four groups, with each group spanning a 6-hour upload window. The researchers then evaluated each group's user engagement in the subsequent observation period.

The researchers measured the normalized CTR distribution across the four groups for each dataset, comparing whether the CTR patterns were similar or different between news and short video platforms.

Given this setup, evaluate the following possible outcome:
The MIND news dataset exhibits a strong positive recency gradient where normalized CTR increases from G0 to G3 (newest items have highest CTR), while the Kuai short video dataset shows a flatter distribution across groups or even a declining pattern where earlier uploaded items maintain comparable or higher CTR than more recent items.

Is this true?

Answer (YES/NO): NO